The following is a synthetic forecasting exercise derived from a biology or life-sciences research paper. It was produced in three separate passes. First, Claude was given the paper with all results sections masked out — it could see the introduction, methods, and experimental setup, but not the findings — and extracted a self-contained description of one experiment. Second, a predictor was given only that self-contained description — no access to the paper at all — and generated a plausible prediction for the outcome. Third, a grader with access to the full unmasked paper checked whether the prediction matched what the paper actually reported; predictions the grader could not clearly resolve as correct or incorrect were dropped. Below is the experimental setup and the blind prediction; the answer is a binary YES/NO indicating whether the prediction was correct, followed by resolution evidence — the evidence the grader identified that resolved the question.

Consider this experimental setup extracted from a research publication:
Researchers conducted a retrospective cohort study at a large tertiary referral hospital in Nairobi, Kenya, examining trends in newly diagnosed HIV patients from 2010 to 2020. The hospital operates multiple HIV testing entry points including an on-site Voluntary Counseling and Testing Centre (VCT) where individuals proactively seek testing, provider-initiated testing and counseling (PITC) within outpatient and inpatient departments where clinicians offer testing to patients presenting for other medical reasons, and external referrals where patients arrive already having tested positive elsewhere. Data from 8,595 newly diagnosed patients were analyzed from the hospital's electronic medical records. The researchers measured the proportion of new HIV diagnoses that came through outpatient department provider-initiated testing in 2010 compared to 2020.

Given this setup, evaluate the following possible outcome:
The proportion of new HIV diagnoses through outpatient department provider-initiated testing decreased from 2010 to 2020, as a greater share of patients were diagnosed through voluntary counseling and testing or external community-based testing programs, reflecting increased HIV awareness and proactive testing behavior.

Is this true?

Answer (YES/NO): YES